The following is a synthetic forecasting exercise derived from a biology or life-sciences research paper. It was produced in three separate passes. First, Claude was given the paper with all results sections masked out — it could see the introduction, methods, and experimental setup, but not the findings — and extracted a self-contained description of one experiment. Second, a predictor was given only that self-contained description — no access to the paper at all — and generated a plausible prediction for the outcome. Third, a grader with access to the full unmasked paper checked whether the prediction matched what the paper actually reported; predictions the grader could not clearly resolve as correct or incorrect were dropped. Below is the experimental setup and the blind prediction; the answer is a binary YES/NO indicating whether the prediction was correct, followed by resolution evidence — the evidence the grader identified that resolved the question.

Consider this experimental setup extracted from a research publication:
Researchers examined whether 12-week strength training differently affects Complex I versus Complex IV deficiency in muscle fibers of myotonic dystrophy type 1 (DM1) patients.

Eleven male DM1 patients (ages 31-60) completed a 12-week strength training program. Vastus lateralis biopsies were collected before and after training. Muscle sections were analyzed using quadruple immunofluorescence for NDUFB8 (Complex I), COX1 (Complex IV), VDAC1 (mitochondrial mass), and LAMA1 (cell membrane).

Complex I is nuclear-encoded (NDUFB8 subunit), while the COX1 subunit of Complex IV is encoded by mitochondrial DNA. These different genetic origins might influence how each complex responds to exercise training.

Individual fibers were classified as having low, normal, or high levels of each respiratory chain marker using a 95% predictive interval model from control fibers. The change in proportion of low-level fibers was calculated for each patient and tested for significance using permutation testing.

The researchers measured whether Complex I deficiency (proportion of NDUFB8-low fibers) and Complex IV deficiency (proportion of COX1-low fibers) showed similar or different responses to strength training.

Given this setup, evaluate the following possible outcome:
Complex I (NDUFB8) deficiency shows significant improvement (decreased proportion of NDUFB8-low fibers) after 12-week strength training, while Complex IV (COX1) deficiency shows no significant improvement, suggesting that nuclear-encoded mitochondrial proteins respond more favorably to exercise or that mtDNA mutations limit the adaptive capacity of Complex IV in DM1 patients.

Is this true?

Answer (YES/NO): NO